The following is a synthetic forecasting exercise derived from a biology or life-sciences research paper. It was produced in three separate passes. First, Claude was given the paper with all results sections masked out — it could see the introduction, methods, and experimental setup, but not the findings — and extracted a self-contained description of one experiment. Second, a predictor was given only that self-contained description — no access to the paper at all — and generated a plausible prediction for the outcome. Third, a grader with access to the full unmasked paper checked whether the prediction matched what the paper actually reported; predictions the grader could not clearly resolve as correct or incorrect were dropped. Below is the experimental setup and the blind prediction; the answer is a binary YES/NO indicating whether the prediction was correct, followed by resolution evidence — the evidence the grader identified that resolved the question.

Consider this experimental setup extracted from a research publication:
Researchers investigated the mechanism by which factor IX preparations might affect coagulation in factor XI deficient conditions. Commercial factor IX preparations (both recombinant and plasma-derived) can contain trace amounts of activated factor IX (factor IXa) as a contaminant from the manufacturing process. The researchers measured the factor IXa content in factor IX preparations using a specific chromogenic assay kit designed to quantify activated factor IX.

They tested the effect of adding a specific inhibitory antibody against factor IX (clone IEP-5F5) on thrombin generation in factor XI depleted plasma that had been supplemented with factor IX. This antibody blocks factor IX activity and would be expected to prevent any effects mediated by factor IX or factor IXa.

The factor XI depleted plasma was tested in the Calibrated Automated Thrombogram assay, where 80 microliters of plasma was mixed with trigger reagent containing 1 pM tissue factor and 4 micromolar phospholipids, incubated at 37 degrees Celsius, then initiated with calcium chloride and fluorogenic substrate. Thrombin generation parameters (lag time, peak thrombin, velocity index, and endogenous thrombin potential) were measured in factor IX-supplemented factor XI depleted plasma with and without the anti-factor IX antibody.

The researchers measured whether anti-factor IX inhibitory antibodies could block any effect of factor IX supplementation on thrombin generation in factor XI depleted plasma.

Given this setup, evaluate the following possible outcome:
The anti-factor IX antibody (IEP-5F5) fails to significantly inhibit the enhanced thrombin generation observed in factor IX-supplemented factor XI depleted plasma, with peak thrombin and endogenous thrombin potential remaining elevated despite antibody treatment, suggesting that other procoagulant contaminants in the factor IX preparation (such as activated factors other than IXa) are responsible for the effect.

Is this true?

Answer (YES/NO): NO